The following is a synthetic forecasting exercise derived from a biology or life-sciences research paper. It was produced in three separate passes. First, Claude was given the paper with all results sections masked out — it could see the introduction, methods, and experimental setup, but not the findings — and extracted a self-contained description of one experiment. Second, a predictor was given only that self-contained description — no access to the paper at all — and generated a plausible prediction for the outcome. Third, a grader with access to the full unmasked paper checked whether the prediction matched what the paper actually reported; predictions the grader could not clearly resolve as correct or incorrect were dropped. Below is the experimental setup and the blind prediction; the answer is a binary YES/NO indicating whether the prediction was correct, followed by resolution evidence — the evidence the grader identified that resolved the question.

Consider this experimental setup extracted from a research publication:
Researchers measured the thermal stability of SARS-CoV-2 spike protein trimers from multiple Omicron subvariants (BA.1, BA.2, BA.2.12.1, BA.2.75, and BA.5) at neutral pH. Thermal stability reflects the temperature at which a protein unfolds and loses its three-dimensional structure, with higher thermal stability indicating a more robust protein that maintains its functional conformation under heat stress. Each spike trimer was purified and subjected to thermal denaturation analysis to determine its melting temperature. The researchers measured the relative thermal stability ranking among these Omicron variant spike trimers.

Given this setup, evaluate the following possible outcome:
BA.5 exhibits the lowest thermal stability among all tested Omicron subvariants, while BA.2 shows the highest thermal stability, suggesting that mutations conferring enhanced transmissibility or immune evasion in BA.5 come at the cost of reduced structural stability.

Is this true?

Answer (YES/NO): NO